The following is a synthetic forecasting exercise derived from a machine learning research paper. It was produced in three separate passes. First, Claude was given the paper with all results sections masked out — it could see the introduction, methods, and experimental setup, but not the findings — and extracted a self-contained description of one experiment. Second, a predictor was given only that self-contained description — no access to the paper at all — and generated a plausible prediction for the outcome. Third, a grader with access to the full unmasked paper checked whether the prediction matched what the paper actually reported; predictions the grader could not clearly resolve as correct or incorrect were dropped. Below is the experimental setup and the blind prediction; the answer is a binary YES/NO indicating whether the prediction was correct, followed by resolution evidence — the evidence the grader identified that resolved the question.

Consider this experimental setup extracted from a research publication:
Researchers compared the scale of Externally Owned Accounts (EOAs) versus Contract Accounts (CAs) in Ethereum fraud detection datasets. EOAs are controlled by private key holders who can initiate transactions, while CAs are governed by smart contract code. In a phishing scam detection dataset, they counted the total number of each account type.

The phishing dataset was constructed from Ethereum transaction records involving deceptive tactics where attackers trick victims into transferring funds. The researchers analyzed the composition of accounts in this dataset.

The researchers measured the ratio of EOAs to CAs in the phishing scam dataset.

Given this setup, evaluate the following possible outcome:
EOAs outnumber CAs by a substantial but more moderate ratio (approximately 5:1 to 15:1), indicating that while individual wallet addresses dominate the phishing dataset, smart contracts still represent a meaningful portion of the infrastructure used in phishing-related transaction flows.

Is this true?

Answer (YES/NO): YES